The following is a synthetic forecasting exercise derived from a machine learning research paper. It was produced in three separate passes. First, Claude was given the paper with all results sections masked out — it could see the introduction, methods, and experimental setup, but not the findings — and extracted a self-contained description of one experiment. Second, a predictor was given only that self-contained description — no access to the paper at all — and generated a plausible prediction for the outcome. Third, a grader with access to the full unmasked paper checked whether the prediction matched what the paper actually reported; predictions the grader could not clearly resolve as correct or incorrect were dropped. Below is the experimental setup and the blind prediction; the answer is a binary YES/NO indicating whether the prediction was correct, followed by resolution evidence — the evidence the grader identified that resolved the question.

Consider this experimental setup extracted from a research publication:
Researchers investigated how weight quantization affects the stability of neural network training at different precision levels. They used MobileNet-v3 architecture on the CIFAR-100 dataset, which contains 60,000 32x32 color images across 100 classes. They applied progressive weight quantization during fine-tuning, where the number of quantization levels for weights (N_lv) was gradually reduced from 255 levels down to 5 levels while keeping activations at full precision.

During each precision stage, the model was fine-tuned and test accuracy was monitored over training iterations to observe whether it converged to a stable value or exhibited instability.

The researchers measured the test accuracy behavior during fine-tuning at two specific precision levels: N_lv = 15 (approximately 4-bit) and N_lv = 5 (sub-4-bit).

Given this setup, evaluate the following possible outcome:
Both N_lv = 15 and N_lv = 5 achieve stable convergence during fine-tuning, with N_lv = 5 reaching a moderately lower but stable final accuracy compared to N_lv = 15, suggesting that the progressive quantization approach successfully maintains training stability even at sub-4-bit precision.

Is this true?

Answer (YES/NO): NO